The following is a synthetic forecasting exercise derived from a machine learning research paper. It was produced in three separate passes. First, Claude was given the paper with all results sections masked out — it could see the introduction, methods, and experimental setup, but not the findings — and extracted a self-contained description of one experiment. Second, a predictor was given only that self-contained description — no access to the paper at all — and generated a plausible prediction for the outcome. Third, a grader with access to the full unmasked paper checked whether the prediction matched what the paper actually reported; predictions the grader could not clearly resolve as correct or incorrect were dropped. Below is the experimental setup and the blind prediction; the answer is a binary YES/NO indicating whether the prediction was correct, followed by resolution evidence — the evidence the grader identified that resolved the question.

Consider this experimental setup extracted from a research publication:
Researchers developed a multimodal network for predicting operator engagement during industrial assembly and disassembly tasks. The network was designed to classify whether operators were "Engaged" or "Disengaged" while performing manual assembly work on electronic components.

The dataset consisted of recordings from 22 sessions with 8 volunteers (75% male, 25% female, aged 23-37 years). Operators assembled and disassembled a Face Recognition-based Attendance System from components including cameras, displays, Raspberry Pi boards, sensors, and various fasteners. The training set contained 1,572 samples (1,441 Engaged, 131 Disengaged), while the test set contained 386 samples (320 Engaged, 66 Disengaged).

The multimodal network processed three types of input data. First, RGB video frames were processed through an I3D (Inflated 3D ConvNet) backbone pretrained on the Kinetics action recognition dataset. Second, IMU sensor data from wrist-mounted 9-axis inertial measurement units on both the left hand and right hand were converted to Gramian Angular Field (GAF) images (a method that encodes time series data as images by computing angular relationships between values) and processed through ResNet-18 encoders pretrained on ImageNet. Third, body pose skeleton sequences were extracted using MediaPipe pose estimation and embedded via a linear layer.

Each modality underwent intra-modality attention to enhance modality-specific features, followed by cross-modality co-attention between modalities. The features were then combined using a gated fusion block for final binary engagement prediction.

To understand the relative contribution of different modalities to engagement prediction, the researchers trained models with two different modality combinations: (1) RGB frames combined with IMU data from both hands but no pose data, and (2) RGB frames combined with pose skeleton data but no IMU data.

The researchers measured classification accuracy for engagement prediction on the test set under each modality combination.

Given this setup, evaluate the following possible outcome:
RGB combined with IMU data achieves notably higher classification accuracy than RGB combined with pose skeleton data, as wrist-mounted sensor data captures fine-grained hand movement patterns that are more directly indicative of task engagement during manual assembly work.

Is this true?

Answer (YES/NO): NO